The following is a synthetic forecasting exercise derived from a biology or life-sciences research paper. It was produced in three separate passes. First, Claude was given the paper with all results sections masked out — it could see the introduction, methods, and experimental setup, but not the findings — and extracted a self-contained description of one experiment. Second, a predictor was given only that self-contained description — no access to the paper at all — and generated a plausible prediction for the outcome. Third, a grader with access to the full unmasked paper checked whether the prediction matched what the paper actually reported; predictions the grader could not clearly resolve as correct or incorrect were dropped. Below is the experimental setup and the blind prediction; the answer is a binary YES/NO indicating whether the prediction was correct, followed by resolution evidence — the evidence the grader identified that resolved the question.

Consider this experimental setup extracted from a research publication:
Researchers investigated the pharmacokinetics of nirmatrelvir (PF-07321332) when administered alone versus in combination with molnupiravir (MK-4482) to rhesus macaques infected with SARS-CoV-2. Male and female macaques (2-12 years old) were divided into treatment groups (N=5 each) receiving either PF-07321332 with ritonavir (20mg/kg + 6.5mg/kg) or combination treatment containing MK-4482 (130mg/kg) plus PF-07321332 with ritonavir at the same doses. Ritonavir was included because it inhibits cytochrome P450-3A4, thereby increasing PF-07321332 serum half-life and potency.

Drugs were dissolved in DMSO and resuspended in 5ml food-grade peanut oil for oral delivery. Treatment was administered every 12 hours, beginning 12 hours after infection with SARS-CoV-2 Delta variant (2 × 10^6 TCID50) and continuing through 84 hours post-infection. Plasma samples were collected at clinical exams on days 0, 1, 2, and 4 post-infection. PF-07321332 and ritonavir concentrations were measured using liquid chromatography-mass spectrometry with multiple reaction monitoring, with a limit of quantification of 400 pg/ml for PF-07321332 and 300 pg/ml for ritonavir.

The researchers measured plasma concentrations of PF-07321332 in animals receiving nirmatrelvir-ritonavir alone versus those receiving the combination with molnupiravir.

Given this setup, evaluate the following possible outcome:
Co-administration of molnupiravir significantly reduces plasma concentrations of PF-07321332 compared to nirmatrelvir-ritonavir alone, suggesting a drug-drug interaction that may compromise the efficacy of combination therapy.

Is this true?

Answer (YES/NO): NO